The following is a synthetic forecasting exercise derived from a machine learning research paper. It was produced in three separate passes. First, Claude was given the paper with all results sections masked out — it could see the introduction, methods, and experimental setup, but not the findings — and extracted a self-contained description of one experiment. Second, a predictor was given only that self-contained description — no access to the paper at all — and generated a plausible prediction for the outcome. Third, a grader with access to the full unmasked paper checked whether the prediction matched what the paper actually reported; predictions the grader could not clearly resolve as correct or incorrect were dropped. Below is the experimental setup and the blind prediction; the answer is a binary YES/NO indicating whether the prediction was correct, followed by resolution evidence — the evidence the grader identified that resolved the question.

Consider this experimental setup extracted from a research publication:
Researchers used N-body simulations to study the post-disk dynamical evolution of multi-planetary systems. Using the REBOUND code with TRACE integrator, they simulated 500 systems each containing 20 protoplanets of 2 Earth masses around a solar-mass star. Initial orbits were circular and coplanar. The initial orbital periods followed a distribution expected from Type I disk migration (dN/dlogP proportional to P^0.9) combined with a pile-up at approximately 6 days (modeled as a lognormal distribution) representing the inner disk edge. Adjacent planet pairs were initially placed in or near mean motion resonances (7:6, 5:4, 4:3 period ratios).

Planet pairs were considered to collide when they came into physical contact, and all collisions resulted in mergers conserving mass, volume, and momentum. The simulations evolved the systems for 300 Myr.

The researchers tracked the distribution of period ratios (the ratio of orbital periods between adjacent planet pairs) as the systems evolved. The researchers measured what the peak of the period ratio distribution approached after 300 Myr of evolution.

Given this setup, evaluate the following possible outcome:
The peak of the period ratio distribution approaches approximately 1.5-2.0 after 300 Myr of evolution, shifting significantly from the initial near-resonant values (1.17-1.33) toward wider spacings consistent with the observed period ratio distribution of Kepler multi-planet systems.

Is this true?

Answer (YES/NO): YES